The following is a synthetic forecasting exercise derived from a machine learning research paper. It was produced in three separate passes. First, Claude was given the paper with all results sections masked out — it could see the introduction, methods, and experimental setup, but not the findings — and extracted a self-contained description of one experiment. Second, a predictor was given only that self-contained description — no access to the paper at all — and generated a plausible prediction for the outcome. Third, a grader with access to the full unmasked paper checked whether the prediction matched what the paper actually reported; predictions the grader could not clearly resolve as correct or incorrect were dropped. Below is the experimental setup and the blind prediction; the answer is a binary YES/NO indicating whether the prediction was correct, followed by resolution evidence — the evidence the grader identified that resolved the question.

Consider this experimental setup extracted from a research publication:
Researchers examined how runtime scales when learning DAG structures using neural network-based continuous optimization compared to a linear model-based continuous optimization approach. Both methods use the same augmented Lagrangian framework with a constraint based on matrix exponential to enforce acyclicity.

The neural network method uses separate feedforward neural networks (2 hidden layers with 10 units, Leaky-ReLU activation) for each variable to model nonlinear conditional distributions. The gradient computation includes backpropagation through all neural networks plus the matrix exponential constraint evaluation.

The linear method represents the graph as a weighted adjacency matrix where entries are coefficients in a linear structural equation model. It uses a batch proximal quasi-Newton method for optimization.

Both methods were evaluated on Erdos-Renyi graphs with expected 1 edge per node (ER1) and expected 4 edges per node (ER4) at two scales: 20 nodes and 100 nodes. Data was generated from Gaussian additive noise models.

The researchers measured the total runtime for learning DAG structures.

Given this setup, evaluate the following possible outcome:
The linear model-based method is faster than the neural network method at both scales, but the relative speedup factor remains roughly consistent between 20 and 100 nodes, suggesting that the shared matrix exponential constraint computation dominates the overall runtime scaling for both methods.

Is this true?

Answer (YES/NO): NO